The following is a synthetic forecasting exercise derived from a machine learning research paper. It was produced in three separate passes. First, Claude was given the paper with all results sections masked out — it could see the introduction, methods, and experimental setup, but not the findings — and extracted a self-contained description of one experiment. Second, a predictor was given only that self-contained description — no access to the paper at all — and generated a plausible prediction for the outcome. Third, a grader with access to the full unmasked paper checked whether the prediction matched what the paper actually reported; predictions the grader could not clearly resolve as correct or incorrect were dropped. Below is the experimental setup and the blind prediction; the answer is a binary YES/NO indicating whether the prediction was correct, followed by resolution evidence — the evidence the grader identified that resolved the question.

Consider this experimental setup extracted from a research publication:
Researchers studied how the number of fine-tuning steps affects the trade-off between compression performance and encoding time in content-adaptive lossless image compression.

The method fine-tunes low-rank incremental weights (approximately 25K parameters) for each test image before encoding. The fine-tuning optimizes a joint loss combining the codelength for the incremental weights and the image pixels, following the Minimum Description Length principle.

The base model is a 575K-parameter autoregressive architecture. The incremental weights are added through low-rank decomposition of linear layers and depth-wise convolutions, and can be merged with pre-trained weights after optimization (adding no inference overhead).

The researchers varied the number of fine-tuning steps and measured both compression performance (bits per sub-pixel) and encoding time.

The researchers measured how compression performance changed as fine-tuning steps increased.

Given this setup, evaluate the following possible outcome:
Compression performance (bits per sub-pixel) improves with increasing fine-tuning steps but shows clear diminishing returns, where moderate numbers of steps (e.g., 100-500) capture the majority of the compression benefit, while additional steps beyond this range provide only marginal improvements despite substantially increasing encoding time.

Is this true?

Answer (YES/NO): NO